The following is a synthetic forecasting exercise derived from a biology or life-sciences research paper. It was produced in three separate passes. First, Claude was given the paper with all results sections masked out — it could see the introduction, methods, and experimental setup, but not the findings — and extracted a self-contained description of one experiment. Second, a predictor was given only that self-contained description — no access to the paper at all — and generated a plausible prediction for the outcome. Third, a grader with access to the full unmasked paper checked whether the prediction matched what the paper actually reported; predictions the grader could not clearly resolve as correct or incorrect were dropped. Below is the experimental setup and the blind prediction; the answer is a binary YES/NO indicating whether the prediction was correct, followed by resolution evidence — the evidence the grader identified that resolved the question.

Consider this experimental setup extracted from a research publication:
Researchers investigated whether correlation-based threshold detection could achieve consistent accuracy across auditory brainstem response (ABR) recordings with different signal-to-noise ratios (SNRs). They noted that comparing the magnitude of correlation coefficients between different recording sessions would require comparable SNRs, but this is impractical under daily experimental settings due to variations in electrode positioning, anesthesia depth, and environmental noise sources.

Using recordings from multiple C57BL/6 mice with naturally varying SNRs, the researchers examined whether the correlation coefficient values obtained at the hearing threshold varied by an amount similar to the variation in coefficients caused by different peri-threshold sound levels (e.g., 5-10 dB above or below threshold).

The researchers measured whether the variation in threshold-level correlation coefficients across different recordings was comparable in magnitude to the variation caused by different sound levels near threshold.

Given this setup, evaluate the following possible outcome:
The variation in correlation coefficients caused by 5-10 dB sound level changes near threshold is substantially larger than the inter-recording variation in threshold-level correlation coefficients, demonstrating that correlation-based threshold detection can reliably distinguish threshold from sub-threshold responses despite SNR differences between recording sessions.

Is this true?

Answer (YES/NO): NO